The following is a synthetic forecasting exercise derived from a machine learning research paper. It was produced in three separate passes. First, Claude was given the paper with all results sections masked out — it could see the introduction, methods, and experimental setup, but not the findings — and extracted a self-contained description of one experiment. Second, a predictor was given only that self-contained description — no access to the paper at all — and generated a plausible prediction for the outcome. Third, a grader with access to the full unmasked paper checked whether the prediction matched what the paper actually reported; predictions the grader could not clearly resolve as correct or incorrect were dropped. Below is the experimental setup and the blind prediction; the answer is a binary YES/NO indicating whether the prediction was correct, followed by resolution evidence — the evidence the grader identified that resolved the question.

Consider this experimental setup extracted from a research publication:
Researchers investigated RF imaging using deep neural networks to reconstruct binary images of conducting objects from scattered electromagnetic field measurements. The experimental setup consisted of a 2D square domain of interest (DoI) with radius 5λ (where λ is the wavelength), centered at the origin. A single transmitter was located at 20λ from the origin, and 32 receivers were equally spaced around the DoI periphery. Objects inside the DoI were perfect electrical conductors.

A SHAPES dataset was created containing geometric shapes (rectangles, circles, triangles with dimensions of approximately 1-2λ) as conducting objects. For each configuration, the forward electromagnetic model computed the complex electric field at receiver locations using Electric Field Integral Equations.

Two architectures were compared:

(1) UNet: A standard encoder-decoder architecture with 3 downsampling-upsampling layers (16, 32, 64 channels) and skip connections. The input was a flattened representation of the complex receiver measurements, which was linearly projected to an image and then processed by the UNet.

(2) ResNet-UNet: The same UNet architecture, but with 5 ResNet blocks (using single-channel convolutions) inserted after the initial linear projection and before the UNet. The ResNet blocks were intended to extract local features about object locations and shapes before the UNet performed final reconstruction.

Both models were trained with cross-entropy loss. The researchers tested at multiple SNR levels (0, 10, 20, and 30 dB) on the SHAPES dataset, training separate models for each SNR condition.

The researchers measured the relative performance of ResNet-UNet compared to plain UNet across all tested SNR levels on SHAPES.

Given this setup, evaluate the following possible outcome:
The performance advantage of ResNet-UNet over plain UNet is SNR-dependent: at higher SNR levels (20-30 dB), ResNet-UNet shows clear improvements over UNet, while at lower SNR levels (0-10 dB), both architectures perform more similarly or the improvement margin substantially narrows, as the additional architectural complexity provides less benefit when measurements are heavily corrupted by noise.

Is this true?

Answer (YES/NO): NO